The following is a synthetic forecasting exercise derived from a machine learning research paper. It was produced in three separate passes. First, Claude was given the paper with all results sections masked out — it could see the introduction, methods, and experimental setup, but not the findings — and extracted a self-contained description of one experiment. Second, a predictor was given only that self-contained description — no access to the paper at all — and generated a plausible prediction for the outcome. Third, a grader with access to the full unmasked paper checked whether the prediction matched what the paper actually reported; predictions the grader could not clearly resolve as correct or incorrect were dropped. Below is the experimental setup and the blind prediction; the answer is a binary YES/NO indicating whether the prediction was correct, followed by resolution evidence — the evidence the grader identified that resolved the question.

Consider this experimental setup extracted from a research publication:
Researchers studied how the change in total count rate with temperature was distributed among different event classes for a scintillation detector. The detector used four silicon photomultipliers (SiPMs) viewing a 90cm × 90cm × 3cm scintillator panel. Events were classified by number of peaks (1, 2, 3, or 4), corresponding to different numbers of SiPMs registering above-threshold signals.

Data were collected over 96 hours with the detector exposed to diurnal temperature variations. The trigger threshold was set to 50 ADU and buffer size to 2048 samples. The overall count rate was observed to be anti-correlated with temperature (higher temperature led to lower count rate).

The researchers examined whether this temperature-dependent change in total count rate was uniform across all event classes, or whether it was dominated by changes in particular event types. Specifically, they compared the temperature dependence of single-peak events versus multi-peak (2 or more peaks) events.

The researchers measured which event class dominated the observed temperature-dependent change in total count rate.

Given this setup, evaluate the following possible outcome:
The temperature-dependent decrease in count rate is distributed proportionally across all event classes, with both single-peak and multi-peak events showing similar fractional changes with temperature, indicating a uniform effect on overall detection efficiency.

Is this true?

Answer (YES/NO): NO